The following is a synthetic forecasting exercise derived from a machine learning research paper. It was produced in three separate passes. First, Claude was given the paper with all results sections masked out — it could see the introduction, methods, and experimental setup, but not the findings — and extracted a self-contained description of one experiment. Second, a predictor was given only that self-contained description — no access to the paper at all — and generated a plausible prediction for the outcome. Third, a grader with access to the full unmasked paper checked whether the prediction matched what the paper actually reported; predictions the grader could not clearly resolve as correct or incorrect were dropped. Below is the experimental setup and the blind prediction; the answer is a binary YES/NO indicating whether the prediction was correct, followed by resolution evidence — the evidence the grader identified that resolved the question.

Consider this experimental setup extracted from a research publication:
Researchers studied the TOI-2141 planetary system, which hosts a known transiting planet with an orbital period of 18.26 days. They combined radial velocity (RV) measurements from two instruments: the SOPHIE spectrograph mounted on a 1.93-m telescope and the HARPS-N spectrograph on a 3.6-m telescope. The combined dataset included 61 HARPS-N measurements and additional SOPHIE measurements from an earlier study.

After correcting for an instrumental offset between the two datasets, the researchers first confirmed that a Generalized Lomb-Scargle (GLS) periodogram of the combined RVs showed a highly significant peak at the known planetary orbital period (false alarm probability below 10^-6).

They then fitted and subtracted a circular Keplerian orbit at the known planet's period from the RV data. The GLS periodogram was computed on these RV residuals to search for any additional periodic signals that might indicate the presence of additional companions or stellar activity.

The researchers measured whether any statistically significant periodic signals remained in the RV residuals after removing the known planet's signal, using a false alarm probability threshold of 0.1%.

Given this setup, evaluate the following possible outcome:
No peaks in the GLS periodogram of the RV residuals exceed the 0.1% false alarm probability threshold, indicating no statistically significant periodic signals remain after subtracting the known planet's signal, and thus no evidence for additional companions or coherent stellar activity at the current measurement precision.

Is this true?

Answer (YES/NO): NO